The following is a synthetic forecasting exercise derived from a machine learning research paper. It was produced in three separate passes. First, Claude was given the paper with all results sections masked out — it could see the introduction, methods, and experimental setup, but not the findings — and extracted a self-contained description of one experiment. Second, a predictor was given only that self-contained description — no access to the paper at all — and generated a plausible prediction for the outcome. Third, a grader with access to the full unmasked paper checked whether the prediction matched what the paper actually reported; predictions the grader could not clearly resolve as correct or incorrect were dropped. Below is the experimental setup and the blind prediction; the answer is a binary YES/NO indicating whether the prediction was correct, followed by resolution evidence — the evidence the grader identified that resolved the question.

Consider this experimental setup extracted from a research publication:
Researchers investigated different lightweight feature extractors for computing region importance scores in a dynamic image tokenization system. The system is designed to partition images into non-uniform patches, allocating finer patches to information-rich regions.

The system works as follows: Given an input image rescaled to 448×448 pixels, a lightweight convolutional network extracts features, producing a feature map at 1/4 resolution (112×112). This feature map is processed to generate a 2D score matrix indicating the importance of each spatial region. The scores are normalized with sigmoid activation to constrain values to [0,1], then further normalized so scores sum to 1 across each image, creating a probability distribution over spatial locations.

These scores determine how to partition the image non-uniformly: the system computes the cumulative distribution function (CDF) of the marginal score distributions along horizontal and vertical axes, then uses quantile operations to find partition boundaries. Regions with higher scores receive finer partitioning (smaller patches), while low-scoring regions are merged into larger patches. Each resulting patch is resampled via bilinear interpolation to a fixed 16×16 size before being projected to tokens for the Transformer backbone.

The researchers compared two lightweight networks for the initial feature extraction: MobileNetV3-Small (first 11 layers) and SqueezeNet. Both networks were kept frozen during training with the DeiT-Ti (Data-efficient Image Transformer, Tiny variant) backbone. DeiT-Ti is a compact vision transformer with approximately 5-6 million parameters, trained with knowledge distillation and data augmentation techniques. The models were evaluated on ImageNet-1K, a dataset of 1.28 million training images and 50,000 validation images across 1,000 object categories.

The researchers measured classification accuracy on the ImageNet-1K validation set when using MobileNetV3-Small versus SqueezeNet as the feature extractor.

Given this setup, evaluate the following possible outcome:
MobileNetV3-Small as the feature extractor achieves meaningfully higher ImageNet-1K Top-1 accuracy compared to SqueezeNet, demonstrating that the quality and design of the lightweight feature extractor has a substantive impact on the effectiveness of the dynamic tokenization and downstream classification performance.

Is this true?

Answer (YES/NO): NO